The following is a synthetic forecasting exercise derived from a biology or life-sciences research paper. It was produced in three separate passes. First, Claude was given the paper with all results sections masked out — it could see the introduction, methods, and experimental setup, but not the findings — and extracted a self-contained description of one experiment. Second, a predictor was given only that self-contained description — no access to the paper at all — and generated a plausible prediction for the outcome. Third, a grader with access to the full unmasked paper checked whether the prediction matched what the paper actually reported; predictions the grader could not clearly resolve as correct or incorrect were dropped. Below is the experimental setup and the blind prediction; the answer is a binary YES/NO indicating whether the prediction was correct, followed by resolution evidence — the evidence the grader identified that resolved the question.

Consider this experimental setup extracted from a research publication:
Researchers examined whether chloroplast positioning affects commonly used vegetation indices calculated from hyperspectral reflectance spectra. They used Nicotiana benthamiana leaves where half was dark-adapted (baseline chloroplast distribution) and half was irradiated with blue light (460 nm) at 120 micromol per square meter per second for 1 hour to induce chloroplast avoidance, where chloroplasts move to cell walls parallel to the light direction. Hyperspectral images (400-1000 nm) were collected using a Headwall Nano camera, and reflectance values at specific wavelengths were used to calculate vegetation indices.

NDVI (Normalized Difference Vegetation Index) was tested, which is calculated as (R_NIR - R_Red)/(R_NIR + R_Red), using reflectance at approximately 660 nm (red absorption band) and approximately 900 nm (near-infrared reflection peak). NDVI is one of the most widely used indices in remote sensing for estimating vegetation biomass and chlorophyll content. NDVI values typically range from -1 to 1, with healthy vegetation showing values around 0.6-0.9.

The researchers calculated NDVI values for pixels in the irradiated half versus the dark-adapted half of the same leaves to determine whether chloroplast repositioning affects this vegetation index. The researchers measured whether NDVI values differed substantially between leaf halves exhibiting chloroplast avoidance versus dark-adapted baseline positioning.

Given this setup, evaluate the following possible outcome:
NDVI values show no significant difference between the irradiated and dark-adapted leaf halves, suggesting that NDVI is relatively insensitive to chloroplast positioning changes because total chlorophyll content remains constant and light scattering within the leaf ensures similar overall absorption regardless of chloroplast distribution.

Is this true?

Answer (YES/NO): NO